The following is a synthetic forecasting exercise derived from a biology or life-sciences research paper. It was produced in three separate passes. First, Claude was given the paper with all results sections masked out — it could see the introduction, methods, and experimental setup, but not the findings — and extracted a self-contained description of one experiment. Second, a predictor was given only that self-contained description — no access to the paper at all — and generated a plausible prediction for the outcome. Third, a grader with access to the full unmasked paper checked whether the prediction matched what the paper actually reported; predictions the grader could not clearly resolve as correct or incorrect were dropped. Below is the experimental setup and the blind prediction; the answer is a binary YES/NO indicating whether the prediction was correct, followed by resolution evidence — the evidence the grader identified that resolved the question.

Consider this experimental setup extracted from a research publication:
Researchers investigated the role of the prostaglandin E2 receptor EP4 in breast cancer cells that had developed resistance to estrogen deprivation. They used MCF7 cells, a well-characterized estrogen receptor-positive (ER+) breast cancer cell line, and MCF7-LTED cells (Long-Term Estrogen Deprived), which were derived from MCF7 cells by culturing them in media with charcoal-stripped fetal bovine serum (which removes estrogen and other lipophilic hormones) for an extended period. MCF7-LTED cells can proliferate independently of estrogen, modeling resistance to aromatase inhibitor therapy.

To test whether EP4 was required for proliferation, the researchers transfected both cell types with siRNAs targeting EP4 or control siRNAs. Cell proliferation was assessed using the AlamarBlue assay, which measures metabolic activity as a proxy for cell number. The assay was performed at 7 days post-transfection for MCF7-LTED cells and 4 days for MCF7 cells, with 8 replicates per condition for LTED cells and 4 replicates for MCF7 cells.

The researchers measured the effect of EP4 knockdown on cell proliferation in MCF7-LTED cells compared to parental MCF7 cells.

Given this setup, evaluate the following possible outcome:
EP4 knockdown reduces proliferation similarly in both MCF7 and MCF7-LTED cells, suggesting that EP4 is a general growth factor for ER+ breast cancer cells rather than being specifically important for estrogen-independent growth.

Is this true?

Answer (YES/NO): NO